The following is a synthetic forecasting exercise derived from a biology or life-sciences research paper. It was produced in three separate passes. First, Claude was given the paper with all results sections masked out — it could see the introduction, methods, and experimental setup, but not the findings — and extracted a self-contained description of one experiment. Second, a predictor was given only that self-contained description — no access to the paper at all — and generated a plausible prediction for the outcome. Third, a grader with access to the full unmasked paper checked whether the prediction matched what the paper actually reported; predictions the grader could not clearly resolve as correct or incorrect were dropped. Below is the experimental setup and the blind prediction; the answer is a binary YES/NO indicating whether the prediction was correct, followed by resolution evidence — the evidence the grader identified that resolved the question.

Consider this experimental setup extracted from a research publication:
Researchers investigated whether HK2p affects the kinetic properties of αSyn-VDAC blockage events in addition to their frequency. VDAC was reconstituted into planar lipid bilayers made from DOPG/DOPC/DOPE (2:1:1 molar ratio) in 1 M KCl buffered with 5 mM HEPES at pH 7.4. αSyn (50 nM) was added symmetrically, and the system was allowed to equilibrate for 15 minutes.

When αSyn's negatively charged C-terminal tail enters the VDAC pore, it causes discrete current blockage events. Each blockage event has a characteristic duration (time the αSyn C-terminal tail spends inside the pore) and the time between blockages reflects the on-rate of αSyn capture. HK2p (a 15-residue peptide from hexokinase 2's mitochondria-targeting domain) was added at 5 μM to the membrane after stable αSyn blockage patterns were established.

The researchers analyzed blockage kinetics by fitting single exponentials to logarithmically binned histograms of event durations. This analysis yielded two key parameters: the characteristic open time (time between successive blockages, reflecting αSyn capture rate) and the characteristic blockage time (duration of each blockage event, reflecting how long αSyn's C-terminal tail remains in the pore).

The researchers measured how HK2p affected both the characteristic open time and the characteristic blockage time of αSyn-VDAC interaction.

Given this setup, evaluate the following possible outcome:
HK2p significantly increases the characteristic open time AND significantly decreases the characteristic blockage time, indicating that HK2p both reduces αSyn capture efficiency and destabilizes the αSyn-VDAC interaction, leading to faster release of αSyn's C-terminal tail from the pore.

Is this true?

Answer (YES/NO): NO